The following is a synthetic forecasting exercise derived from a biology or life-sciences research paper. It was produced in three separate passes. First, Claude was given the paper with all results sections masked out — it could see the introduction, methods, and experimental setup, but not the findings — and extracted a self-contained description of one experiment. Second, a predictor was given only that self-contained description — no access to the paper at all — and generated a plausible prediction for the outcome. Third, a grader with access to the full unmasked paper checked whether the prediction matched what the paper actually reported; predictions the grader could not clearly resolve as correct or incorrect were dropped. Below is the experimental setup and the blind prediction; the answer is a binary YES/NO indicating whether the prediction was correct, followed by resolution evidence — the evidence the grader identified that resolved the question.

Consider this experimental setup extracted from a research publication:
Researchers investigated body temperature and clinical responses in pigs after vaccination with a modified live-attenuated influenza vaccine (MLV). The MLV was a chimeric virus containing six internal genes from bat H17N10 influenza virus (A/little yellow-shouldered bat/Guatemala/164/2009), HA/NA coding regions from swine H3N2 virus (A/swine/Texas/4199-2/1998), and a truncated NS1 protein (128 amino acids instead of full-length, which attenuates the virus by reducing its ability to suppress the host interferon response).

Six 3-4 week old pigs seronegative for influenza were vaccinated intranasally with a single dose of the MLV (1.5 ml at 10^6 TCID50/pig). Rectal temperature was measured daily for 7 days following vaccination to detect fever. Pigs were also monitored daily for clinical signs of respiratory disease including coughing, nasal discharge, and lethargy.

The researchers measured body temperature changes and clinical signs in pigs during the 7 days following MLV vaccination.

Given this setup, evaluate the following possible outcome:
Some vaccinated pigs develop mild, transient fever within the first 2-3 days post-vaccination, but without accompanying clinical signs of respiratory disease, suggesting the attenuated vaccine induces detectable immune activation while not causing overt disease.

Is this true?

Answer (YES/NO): NO